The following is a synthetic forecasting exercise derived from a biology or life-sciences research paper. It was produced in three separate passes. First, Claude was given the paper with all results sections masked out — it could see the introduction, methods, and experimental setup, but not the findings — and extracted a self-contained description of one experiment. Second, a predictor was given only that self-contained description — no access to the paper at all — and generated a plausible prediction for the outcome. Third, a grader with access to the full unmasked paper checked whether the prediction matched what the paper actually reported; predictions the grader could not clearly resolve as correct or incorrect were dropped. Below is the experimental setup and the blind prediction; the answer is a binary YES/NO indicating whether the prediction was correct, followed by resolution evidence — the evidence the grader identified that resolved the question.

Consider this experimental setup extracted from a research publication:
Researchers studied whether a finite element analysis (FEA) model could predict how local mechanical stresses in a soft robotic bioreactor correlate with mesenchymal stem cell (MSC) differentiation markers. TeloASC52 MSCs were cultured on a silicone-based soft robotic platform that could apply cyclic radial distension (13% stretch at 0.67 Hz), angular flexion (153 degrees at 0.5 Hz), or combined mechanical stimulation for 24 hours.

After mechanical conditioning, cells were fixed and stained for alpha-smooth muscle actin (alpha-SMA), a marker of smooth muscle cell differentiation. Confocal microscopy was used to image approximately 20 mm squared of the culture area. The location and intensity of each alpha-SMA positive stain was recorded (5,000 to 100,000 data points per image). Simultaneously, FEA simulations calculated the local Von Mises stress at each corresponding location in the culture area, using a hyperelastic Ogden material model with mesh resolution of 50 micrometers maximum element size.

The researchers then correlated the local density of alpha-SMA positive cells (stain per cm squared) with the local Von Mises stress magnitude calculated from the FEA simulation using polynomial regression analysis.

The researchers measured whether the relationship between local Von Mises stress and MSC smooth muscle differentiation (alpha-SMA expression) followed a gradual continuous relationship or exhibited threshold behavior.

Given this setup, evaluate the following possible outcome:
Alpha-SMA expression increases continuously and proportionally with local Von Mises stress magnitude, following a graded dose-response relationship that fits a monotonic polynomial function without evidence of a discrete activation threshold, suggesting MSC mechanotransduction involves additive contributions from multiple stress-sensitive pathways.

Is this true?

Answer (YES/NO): NO